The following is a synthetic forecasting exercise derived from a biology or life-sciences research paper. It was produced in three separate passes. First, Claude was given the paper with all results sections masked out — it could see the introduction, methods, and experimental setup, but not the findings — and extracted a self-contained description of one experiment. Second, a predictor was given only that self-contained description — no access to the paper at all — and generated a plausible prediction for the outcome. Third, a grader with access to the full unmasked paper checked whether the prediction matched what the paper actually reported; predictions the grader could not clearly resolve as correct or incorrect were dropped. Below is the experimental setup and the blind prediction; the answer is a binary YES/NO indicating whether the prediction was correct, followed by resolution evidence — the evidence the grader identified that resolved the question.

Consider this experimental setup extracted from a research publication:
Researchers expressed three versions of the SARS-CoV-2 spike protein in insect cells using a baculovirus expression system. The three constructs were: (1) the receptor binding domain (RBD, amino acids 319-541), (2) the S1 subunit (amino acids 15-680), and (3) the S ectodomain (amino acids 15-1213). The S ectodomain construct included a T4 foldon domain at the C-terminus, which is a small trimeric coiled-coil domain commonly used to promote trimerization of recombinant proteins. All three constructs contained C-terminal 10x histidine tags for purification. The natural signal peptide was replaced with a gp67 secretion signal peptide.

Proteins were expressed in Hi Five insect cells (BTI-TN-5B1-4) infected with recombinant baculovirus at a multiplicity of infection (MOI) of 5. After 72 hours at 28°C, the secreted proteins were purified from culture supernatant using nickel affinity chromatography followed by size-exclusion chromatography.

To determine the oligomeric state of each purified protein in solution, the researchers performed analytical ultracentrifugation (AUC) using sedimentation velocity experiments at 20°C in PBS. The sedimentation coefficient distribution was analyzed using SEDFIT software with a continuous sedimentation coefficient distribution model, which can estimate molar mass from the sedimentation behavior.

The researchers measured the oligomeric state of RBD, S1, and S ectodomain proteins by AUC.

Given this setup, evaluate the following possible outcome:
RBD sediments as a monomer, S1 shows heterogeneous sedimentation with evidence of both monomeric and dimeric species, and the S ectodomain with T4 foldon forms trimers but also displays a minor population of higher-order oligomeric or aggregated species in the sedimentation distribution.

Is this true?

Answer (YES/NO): NO